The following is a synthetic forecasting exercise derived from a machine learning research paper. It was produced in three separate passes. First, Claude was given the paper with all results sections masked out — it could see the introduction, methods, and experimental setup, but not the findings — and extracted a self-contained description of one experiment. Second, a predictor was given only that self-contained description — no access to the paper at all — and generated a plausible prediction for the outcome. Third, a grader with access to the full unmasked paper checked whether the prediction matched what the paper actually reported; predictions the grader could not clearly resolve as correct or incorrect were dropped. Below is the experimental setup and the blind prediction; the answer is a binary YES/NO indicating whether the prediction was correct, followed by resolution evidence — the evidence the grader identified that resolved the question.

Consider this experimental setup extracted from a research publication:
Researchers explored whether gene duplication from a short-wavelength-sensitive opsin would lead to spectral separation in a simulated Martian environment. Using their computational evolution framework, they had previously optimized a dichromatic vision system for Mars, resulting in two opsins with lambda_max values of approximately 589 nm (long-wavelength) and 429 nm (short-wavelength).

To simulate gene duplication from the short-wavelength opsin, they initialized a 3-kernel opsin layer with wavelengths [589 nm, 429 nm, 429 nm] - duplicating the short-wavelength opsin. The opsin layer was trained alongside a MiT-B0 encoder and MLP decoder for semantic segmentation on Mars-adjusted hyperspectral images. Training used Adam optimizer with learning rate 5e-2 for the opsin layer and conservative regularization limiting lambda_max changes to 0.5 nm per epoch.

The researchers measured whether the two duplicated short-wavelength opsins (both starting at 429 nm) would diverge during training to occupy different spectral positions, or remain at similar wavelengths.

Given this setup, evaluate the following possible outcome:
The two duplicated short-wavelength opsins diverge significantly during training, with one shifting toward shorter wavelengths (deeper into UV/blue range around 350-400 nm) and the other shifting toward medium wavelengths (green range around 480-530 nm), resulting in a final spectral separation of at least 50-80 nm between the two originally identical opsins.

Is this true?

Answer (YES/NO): NO